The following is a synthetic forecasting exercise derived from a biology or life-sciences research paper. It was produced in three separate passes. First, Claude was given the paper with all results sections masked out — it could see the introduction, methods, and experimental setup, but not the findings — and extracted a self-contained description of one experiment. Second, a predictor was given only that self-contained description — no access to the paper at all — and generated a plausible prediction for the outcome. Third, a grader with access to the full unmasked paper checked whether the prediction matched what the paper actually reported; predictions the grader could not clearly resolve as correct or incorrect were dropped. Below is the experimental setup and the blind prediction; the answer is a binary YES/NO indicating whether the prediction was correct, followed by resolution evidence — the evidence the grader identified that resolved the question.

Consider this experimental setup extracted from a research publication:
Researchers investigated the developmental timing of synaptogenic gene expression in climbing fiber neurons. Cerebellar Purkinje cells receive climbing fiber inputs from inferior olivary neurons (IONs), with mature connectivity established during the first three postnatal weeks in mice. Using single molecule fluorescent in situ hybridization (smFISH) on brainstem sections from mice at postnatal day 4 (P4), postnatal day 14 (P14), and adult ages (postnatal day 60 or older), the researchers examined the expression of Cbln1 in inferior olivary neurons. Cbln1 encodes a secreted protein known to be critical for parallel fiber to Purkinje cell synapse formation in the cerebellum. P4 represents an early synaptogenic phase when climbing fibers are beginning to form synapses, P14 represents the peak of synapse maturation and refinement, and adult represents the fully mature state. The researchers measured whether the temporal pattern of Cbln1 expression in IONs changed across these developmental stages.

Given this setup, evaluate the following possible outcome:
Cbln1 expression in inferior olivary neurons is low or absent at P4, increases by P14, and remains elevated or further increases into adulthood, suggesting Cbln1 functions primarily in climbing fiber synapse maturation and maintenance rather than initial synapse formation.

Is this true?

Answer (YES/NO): NO